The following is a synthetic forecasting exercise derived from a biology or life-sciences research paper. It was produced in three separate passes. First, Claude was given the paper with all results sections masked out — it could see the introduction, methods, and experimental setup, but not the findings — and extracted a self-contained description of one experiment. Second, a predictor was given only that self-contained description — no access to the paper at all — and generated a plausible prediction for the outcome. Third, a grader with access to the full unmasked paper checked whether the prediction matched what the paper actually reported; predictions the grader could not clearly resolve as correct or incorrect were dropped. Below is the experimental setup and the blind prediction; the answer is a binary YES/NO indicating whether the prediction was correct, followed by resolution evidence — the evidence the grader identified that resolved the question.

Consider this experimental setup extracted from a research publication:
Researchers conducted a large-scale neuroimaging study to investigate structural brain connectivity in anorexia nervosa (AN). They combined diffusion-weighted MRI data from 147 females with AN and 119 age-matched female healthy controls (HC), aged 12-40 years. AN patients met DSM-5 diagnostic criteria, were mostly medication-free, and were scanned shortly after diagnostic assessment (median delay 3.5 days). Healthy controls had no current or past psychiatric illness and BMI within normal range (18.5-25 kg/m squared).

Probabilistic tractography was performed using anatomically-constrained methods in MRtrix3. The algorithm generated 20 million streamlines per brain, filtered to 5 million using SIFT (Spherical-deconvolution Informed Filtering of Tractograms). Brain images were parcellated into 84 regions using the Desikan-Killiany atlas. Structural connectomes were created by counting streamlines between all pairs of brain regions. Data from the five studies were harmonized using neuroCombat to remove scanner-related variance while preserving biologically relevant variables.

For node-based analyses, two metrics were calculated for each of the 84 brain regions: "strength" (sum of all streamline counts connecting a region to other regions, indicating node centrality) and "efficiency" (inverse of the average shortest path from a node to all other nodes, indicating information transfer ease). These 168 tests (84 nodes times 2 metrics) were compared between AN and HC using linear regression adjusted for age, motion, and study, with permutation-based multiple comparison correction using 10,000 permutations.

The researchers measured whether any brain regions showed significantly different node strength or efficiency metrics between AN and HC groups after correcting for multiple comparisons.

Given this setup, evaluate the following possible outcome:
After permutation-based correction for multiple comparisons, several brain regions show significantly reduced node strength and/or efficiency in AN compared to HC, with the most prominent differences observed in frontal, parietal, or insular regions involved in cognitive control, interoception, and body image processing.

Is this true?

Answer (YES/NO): NO